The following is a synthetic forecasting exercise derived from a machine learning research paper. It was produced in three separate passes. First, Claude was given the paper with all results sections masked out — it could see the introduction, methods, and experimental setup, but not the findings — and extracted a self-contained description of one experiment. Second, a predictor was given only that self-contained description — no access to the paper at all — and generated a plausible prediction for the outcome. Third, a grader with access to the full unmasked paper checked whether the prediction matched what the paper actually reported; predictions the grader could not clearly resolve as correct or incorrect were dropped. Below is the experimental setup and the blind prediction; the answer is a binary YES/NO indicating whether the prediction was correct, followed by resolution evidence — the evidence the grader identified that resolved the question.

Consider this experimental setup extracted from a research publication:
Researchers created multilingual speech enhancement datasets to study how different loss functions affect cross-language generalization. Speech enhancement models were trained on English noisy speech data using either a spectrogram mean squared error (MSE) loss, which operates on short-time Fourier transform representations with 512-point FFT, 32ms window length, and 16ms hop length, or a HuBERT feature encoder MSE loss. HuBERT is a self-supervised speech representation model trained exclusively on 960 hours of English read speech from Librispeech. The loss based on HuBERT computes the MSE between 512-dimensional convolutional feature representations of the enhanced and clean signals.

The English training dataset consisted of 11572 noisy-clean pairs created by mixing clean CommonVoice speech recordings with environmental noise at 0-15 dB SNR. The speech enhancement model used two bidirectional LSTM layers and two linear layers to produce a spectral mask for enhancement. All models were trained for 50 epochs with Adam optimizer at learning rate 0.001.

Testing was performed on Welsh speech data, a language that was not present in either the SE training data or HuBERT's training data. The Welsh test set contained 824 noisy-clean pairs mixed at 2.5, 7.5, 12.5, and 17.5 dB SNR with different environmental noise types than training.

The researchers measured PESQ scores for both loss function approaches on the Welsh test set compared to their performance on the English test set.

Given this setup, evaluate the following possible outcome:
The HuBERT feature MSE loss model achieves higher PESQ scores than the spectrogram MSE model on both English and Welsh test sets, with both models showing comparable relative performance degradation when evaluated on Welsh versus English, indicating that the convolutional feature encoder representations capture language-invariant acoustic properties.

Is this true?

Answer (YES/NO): YES